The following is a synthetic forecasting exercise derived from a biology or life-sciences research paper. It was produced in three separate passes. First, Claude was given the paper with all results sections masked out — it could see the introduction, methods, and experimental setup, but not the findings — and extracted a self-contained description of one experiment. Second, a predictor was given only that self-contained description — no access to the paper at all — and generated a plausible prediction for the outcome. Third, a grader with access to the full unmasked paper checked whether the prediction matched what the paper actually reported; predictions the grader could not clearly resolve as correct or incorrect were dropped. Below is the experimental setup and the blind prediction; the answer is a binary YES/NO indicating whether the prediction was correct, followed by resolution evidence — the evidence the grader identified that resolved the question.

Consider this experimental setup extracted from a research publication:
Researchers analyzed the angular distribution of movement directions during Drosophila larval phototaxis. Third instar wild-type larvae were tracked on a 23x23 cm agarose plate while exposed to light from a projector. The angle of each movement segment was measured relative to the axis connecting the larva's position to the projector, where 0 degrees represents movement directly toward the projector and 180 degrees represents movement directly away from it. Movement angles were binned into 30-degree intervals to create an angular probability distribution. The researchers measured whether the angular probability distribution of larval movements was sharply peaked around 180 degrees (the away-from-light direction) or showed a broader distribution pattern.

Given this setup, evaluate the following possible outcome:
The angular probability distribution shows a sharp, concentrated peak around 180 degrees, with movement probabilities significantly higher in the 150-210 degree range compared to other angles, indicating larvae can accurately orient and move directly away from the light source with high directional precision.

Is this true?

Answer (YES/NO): NO